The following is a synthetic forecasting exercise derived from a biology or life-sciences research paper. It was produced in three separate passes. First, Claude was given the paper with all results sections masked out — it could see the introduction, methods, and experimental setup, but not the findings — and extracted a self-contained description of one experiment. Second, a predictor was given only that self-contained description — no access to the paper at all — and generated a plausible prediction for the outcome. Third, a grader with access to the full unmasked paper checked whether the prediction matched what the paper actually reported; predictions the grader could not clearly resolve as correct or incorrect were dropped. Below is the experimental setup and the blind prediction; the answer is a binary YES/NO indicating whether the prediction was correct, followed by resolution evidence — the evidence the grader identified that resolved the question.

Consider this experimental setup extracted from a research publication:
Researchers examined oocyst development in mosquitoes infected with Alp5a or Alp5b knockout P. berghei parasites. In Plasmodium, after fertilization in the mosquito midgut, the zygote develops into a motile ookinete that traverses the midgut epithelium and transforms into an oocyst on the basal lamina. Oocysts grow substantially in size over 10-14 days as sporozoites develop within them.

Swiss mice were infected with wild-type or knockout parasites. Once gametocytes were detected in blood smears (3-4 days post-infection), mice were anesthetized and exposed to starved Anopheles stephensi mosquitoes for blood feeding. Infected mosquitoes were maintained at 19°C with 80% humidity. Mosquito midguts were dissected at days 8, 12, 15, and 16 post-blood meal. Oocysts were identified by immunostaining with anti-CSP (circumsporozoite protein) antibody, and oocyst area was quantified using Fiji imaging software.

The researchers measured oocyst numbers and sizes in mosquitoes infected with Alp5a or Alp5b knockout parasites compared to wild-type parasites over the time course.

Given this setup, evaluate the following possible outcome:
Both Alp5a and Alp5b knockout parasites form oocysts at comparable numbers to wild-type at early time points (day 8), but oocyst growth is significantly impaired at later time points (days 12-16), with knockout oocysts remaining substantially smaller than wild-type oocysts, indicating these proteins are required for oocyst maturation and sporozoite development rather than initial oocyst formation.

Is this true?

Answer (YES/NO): NO